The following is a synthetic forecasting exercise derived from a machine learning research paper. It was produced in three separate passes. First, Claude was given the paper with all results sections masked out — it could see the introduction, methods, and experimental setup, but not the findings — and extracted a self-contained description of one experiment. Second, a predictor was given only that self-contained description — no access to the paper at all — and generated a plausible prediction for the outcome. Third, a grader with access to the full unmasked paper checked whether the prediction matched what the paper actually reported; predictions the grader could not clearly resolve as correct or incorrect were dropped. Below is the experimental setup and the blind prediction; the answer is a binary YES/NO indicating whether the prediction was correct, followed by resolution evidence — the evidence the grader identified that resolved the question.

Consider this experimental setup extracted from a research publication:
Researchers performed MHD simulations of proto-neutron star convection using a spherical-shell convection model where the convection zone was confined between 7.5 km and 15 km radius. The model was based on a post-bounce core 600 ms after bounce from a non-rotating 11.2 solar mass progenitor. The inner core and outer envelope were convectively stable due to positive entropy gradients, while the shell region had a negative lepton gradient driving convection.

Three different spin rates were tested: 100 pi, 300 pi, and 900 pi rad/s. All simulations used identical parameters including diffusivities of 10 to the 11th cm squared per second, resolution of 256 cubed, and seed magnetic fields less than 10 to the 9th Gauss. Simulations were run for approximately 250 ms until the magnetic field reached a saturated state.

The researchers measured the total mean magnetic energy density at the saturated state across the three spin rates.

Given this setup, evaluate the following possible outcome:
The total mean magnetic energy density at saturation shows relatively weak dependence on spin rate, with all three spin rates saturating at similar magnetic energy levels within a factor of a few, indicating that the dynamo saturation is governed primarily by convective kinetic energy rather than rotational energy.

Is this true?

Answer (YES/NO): YES